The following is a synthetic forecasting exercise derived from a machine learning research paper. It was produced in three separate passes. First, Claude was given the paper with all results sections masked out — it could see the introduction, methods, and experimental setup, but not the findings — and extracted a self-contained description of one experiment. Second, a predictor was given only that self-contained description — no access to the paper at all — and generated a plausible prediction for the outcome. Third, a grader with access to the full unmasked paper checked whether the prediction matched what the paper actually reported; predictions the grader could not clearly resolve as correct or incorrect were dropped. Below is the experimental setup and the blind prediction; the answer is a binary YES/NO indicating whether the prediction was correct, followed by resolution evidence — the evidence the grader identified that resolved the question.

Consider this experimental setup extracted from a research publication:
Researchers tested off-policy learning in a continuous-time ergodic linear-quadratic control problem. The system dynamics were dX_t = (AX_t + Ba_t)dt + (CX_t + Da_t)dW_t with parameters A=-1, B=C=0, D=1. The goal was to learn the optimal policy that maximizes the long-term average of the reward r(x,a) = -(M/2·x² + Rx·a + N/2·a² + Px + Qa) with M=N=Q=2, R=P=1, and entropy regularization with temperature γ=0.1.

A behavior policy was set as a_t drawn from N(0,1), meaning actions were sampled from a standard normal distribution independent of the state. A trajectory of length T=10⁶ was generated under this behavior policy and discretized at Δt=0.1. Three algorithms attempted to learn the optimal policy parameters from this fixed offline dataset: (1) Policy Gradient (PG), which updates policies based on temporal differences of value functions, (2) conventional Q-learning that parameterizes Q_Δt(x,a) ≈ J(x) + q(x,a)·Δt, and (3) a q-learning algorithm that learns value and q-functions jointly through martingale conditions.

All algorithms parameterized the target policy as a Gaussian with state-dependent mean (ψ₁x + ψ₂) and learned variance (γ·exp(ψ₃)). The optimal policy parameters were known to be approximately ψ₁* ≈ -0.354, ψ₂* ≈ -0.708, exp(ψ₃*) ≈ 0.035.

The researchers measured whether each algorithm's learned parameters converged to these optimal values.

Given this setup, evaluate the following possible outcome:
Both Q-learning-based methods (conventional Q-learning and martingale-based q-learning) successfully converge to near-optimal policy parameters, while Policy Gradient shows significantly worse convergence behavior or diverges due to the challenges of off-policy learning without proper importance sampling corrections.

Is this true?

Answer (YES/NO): NO